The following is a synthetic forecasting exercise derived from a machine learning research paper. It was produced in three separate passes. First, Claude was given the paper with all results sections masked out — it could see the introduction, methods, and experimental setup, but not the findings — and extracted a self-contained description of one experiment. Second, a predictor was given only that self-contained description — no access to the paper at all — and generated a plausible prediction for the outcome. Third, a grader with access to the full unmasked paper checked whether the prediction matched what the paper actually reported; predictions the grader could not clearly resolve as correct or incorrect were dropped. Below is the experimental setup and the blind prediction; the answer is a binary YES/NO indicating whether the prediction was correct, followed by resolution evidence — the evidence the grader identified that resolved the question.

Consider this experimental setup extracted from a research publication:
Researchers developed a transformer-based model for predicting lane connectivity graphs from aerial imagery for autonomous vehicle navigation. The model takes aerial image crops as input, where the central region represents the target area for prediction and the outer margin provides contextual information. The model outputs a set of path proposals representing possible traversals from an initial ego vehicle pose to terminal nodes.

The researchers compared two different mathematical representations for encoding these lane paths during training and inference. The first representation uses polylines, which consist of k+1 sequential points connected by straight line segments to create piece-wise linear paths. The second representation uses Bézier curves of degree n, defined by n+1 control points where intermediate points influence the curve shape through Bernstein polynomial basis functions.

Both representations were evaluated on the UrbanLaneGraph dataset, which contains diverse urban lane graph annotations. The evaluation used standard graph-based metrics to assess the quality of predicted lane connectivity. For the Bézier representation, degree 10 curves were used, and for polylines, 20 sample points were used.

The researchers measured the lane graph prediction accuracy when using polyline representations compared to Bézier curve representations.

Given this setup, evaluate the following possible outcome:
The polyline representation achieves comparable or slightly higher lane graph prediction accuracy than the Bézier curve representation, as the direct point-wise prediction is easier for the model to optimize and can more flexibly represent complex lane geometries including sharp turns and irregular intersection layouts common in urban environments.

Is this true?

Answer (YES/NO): NO